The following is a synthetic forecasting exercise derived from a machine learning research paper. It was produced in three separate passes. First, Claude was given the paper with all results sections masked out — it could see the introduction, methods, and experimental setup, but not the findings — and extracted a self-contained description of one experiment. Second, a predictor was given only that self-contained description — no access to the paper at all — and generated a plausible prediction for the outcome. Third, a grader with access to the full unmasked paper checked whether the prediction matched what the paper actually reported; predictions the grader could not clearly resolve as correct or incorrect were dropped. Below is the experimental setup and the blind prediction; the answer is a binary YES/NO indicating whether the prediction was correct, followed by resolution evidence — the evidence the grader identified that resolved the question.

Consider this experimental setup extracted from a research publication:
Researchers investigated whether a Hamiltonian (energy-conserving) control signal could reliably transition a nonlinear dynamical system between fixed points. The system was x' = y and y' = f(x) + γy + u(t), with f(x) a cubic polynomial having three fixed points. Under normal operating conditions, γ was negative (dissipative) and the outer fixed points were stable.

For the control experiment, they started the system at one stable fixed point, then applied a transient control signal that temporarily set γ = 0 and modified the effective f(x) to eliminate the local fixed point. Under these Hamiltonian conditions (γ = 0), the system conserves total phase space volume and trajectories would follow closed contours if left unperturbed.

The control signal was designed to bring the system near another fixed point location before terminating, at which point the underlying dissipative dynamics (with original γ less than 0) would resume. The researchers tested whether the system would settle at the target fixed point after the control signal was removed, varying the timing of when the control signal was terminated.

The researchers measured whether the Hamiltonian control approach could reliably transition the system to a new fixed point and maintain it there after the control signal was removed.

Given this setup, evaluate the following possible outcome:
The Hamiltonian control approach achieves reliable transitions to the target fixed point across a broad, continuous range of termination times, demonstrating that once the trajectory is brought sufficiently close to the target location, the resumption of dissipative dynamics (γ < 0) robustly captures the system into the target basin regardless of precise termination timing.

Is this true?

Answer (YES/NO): NO